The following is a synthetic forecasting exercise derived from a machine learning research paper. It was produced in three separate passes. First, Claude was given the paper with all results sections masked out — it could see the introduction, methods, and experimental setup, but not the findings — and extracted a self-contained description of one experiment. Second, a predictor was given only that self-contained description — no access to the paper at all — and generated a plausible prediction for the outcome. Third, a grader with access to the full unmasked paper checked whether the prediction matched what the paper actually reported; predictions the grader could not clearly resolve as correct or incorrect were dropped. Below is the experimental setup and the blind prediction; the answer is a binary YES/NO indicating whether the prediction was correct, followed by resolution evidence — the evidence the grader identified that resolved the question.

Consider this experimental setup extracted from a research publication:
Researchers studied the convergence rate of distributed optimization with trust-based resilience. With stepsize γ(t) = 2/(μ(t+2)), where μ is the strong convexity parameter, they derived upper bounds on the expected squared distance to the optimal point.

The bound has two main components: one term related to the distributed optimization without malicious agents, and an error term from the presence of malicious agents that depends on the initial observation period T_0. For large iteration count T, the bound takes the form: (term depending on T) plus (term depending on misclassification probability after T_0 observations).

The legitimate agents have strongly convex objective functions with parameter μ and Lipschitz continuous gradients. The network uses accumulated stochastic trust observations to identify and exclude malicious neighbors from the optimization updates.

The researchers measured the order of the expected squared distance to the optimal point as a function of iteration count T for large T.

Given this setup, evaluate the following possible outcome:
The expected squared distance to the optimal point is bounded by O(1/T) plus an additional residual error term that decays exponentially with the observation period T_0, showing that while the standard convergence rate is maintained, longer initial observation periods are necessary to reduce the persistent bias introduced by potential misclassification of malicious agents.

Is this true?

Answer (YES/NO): YES